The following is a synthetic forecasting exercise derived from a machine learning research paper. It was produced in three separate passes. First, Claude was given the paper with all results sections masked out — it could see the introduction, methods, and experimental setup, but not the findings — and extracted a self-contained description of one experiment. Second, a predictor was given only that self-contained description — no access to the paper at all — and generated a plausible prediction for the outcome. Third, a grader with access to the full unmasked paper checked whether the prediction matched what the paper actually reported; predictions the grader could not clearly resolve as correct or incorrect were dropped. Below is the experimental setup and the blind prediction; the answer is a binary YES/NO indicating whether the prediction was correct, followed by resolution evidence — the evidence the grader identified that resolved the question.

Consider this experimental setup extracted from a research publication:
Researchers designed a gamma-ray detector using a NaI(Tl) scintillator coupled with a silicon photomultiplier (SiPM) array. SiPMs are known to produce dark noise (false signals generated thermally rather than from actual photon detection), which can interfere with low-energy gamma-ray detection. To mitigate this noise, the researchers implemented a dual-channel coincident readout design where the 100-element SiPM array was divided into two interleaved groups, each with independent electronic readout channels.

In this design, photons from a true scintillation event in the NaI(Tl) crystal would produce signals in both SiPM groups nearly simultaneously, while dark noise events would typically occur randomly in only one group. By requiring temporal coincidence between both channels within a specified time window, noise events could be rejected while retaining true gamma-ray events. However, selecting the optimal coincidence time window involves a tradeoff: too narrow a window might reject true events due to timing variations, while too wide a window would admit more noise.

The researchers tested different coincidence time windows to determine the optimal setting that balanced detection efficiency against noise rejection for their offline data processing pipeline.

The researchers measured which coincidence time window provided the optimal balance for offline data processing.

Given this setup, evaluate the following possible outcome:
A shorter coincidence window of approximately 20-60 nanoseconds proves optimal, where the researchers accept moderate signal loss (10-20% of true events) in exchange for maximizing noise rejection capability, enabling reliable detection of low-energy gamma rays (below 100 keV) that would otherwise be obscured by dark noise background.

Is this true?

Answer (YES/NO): NO